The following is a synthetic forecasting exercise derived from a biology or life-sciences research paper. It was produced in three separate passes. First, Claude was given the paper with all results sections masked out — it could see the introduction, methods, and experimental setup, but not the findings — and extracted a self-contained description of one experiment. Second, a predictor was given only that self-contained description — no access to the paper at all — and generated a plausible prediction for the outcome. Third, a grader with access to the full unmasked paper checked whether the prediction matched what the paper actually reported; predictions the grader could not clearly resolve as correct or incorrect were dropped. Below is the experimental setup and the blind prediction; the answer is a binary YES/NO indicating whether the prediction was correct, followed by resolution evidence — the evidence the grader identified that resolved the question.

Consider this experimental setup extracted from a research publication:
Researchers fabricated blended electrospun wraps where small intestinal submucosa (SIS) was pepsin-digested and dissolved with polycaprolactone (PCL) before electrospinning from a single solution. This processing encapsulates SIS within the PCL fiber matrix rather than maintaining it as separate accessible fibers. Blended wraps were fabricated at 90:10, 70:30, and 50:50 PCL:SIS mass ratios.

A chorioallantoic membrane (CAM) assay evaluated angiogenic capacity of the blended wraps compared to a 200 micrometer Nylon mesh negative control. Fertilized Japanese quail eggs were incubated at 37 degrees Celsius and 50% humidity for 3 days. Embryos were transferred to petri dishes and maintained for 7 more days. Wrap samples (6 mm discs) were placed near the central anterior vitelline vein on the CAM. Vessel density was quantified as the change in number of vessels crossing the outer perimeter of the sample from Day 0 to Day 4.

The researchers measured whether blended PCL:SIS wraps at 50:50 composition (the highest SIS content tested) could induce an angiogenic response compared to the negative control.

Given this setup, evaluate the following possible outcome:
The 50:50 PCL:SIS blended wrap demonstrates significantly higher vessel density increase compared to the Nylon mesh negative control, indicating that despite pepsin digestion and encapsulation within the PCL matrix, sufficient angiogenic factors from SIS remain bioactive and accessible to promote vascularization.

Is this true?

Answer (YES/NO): NO